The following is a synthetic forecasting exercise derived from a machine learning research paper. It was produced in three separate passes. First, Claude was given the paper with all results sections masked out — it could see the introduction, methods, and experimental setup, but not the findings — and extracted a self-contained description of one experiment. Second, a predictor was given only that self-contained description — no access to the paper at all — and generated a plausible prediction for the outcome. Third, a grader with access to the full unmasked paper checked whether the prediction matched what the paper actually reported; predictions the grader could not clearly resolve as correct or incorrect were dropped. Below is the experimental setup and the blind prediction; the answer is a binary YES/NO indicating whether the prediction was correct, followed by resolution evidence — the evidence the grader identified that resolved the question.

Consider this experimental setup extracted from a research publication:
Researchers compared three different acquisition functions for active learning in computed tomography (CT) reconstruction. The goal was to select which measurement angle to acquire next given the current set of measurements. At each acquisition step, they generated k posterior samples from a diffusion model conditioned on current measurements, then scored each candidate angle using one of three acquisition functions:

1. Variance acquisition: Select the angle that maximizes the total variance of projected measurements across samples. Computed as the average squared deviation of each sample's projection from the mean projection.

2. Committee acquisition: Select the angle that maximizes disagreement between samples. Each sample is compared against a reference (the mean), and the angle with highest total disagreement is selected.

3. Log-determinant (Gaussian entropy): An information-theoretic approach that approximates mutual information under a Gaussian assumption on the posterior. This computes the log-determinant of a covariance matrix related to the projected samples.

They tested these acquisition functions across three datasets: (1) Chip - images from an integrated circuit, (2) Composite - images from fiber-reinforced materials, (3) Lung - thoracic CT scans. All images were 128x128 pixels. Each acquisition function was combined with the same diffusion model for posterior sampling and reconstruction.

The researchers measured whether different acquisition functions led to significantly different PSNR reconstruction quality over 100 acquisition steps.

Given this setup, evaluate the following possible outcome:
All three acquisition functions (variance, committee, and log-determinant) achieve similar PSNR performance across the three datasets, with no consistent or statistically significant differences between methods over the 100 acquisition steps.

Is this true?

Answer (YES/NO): YES